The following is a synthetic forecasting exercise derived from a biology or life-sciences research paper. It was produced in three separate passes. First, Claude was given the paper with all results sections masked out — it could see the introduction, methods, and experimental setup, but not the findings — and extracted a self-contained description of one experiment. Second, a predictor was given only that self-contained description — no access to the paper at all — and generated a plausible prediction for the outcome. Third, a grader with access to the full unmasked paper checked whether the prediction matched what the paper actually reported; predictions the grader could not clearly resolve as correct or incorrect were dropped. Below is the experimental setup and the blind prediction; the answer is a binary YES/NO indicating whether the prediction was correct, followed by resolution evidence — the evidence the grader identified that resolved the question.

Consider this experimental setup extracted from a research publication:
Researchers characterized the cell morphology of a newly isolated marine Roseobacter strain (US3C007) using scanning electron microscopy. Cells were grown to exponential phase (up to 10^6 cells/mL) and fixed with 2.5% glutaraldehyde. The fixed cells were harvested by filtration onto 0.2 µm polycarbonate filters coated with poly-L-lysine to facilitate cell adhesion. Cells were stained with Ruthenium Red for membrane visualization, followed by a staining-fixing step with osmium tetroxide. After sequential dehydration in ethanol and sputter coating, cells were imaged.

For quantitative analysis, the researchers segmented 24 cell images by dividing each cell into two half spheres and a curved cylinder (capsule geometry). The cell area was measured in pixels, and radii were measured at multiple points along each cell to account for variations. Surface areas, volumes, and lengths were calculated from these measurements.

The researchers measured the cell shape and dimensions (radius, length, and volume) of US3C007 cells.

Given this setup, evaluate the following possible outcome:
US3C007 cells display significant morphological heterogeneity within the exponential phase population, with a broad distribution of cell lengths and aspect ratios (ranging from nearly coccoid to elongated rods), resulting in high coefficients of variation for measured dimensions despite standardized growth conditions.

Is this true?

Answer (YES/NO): YES